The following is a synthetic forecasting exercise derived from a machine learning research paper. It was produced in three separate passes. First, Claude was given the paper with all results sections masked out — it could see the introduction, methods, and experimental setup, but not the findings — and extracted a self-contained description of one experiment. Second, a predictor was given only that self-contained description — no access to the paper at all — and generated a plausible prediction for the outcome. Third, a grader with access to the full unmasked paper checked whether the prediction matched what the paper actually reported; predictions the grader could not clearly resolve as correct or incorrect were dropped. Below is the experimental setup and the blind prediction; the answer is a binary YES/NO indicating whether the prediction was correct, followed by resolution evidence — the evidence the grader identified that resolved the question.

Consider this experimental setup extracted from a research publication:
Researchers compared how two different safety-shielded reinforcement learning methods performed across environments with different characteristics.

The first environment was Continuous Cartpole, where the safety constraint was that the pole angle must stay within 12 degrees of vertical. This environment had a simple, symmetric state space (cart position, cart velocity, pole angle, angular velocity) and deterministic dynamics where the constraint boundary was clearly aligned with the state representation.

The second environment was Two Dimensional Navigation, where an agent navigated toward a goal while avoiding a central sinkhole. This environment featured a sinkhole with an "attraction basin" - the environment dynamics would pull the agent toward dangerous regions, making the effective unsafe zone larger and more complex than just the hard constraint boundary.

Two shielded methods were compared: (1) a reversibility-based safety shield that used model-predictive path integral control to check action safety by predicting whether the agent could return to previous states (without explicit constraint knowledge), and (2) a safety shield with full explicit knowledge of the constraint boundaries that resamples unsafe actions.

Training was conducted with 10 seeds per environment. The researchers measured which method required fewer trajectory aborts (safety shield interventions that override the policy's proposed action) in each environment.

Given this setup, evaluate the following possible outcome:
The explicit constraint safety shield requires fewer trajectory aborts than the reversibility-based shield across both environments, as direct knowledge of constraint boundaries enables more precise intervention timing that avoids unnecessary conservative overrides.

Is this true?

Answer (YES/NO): NO